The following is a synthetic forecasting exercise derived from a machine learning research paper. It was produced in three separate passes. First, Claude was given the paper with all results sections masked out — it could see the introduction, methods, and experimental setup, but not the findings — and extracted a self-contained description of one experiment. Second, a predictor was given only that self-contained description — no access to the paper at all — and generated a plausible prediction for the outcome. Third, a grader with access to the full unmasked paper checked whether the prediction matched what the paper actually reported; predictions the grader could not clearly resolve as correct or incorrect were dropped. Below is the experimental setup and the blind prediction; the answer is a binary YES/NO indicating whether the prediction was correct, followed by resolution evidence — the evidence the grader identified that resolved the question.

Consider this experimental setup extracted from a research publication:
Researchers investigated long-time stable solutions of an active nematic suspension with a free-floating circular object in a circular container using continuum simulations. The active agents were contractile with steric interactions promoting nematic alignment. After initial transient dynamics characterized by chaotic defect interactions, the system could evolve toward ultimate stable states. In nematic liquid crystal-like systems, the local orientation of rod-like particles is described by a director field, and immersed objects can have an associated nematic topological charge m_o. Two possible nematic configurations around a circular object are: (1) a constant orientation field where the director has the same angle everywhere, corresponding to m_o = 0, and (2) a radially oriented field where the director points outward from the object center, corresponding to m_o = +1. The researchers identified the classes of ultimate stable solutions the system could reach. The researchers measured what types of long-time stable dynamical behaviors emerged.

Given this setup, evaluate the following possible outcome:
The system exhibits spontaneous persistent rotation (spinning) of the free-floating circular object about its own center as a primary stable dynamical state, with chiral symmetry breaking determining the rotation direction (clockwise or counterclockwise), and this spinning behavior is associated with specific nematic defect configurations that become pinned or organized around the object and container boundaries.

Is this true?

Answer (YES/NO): NO